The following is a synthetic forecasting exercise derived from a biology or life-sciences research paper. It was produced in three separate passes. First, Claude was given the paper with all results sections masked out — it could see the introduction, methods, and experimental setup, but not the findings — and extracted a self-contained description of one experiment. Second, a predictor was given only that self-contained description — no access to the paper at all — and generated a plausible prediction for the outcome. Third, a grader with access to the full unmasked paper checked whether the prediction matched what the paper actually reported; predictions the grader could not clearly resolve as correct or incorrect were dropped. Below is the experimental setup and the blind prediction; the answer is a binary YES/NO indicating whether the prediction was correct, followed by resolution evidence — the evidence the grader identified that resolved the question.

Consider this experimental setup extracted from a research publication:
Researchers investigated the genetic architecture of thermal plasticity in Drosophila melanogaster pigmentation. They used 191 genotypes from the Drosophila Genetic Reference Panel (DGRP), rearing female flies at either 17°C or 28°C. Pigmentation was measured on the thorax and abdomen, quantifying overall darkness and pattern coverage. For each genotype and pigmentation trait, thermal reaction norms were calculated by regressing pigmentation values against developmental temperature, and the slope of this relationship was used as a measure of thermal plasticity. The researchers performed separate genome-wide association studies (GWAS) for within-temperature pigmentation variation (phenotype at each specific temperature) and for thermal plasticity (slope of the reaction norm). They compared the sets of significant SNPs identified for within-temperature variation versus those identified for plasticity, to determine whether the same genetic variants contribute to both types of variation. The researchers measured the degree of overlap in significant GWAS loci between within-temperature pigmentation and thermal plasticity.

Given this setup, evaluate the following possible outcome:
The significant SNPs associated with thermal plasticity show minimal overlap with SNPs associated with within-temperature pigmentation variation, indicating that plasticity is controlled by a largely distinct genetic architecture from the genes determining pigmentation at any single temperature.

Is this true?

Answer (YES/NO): YES